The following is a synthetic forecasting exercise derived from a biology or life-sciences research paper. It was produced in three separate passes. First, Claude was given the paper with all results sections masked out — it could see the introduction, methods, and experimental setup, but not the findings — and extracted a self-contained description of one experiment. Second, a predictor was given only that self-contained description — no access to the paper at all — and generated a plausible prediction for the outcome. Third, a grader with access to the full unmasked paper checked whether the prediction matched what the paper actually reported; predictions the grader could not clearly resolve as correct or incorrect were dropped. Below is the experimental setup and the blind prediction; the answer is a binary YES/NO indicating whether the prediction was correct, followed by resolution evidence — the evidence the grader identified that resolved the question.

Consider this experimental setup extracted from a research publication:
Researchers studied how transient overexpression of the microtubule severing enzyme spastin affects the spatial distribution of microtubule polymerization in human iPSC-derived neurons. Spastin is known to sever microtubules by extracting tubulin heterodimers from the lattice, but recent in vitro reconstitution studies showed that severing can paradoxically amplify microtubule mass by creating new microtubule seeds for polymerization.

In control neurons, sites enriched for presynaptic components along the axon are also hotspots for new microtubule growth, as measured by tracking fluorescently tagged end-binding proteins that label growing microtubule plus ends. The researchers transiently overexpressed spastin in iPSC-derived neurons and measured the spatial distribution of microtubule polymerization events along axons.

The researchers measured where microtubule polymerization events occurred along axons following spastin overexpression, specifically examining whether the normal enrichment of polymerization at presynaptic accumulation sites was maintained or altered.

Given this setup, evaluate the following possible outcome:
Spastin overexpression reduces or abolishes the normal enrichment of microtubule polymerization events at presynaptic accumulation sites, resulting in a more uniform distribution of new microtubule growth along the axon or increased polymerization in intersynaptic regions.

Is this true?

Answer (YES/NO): YES